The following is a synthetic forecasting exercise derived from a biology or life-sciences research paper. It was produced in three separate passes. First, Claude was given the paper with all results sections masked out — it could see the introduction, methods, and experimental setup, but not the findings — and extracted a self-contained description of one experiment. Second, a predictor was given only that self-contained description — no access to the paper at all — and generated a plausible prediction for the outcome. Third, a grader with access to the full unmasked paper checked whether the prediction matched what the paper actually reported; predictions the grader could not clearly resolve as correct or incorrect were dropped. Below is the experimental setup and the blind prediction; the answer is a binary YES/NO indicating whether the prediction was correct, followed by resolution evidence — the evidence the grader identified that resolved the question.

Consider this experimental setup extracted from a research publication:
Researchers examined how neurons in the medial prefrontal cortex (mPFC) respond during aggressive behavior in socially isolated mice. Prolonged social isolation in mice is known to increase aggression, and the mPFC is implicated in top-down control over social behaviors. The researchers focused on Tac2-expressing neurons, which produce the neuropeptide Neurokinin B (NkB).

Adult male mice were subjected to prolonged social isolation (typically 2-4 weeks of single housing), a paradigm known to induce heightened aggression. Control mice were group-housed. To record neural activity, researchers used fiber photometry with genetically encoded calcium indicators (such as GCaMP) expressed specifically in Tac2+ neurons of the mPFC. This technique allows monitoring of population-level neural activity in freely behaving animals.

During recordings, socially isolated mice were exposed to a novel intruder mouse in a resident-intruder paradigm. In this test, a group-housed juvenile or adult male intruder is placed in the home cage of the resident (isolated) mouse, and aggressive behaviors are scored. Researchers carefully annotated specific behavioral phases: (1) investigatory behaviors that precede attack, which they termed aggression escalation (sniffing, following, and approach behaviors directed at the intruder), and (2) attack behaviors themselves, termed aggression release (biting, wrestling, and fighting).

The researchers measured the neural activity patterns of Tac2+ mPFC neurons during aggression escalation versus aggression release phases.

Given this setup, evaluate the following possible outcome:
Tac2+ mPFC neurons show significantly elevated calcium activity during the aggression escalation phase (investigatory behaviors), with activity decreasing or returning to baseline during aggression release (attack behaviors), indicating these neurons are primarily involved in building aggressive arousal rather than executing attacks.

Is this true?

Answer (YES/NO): NO